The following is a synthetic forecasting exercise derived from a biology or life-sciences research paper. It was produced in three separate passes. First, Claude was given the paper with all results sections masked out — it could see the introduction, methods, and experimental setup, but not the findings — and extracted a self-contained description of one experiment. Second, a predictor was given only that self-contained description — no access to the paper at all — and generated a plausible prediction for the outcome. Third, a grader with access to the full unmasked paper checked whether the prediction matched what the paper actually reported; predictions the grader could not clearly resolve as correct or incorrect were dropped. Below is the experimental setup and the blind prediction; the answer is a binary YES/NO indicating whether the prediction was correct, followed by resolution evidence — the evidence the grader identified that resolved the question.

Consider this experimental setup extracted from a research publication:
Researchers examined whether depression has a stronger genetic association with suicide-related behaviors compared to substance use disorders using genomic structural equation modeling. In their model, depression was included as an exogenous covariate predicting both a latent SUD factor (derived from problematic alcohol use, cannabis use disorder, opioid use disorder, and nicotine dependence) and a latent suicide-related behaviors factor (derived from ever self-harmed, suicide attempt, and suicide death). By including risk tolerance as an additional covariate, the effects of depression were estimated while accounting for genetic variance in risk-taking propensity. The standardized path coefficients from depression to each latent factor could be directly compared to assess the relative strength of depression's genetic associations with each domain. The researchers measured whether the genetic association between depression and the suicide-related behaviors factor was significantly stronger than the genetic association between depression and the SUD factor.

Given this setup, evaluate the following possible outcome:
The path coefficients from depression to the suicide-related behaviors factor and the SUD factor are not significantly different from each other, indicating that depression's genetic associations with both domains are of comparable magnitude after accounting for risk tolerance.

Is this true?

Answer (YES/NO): NO